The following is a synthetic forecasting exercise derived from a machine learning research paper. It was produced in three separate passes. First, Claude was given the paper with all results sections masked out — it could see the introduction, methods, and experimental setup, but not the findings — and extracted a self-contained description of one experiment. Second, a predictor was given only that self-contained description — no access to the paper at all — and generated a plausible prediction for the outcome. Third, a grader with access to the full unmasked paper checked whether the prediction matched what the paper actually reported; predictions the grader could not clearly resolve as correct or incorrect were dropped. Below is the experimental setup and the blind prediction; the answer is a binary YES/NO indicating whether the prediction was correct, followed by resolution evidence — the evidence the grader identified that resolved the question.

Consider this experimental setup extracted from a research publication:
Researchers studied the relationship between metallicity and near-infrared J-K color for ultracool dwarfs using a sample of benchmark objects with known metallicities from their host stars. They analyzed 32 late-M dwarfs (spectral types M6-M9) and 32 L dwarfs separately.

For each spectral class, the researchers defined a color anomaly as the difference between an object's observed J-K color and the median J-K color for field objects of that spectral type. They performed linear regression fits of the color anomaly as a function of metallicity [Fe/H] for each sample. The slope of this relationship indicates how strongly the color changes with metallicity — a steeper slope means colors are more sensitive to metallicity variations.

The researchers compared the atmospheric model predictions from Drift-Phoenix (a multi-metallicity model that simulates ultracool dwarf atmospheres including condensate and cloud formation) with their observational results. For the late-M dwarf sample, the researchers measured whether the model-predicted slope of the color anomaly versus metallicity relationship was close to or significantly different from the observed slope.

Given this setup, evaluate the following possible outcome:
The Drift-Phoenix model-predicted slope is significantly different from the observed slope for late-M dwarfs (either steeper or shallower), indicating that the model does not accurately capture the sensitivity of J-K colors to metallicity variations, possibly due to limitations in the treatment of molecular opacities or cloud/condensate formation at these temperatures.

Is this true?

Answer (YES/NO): NO